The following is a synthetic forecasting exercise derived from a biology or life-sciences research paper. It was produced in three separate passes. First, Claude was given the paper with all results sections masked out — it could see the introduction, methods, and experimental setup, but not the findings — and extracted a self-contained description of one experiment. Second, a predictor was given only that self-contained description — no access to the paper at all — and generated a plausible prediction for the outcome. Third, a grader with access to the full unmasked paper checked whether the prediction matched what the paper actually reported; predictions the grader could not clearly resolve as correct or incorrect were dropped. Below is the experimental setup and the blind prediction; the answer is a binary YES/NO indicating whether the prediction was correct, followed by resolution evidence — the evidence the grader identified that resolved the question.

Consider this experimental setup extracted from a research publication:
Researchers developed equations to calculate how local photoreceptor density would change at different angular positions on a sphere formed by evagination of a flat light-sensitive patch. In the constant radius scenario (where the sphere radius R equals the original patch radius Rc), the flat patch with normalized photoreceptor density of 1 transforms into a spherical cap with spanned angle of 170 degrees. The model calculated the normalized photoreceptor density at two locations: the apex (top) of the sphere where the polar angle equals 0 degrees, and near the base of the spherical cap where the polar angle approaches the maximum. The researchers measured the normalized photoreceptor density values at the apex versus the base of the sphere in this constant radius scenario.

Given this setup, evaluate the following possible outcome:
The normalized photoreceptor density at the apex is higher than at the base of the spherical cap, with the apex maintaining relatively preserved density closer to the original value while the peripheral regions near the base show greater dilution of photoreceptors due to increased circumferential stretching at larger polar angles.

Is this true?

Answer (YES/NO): NO